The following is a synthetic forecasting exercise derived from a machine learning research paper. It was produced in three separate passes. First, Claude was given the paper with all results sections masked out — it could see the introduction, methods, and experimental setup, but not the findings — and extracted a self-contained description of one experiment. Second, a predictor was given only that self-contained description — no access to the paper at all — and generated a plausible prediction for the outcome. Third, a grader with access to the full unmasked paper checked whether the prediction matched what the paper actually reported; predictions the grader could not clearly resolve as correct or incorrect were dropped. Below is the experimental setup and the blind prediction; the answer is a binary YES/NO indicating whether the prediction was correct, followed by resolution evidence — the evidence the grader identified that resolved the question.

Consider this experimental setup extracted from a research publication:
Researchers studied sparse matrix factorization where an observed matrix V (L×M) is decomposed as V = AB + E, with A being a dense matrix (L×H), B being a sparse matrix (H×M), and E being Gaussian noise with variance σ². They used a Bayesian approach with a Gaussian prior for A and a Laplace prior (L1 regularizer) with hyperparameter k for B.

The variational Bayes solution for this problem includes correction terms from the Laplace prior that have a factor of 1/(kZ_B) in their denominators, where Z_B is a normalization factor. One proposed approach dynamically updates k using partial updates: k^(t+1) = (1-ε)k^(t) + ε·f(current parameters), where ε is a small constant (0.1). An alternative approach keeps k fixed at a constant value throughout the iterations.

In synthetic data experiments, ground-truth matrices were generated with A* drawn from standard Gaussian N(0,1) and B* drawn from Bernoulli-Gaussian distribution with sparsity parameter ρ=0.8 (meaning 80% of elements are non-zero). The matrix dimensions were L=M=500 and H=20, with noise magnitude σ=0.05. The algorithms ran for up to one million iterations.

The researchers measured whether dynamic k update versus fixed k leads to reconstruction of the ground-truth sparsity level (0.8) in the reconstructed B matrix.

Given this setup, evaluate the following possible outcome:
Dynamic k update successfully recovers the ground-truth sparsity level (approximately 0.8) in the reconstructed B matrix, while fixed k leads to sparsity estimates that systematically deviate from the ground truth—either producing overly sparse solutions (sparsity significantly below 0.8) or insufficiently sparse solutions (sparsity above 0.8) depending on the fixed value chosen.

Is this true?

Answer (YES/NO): NO